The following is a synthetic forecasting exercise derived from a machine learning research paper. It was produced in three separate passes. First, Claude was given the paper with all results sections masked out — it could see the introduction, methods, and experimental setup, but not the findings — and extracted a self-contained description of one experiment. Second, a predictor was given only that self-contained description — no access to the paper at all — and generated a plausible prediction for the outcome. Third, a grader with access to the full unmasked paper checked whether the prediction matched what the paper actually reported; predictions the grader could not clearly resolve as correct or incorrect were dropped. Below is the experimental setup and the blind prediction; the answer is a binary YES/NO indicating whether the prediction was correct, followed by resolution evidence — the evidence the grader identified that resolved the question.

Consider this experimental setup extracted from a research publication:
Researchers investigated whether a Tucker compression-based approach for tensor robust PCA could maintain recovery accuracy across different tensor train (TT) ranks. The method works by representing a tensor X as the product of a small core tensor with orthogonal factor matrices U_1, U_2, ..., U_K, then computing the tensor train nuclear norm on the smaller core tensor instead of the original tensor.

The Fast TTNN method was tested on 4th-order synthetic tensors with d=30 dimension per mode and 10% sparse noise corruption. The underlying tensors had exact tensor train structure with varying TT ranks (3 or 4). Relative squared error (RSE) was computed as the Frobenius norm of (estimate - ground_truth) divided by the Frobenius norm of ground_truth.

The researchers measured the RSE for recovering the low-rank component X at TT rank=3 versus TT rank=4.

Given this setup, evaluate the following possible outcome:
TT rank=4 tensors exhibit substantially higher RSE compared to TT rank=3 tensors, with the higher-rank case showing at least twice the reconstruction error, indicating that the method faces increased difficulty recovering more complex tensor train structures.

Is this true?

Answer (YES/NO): NO